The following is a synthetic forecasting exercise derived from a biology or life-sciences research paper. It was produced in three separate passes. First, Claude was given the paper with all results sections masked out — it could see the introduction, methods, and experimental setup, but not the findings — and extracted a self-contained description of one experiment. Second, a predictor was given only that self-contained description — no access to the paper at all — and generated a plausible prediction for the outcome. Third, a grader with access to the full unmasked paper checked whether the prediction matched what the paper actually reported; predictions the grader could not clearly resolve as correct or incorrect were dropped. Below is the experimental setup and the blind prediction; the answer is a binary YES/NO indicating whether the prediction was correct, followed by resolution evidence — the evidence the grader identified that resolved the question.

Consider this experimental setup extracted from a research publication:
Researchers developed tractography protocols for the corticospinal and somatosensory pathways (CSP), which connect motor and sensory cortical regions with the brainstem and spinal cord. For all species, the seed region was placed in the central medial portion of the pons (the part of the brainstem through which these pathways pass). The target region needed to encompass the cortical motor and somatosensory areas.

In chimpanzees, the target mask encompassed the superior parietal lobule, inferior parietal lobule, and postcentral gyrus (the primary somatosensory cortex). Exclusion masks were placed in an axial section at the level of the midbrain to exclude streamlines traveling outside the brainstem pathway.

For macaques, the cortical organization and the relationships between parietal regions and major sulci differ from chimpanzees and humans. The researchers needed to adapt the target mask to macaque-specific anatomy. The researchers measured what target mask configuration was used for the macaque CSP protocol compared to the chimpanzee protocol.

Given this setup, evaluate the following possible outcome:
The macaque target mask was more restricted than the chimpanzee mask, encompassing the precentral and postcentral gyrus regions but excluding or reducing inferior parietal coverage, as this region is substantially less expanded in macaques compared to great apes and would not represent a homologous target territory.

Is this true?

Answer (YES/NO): NO